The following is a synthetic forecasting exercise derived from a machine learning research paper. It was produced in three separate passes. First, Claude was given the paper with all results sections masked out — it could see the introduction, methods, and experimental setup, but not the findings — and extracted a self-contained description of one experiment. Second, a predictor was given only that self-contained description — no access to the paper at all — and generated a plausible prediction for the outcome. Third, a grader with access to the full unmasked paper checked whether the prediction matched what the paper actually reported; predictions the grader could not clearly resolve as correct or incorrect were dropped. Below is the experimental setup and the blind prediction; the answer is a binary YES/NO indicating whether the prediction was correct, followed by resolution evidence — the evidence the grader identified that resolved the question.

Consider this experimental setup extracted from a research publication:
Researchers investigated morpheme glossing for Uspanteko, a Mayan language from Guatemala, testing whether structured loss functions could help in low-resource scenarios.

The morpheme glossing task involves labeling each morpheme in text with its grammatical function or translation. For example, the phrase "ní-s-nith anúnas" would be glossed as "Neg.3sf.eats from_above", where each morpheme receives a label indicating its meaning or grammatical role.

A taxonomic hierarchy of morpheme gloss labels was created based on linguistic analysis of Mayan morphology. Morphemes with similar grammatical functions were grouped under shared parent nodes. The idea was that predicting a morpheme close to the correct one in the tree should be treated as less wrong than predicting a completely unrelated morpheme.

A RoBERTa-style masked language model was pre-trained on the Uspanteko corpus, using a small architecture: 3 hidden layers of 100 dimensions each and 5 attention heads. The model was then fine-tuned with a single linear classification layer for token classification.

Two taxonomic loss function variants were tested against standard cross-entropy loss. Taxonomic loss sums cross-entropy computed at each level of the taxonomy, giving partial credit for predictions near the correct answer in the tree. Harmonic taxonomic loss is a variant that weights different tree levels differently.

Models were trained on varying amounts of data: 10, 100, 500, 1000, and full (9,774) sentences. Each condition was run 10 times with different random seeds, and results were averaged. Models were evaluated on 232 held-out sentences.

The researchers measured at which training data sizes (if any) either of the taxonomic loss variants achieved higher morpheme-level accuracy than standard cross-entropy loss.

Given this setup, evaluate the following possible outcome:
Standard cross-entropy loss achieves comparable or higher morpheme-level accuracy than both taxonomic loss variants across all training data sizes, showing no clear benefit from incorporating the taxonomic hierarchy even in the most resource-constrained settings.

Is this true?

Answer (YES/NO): NO